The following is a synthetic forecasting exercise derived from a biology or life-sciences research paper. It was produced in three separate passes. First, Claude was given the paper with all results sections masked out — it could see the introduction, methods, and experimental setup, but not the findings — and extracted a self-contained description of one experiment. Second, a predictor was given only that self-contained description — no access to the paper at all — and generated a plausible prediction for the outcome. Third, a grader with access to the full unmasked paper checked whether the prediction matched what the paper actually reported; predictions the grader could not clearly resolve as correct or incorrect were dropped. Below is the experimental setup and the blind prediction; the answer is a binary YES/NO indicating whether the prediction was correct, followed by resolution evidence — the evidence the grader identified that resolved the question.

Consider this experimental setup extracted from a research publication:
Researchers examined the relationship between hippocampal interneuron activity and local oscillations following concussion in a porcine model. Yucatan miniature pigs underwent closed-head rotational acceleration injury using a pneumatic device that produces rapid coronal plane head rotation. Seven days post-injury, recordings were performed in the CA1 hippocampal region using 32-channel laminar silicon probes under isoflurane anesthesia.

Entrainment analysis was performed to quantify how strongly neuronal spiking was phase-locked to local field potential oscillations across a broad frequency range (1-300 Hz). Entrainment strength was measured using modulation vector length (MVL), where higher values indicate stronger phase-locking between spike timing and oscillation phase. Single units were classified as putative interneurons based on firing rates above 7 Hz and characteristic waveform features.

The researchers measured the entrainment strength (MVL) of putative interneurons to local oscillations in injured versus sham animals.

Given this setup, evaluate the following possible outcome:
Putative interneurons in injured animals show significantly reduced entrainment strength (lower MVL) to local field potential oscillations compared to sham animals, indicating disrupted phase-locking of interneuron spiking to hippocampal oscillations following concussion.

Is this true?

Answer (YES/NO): NO